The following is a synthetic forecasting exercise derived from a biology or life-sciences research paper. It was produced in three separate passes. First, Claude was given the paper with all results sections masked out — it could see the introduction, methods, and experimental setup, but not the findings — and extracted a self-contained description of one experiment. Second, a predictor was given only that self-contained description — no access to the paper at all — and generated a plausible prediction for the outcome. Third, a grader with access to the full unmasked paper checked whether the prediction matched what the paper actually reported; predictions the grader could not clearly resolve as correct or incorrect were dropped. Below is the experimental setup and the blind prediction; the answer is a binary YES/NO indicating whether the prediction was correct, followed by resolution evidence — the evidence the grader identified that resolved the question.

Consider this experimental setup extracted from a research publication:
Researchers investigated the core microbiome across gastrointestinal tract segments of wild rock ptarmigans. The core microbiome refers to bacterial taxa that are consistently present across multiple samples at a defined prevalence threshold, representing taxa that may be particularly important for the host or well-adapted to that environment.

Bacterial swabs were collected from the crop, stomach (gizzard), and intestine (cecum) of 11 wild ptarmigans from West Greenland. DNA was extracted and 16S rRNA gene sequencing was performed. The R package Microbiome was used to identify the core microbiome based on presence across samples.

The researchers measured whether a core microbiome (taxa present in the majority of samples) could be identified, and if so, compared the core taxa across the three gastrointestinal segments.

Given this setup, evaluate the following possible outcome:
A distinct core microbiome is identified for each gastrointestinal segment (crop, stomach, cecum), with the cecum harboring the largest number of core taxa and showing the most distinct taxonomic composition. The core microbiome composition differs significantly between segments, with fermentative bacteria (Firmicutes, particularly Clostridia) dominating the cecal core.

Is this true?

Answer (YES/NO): NO